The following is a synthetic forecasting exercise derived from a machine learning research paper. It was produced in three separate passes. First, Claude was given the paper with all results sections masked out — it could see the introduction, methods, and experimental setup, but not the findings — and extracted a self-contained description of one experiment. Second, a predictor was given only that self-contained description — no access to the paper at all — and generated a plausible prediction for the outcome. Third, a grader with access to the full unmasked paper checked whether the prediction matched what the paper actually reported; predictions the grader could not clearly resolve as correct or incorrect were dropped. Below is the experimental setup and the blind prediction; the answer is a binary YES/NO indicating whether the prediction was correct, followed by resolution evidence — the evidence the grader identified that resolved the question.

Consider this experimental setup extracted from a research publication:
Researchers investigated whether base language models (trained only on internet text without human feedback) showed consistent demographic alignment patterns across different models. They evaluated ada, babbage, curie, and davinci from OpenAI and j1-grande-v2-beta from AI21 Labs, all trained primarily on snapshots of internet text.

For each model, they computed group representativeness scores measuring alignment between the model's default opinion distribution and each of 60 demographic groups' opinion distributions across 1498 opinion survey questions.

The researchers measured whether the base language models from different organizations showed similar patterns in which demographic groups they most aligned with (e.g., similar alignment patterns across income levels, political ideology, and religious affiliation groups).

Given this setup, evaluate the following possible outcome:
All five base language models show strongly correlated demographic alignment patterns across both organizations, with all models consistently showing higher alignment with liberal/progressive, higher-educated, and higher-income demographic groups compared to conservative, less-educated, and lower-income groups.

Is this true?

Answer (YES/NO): NO